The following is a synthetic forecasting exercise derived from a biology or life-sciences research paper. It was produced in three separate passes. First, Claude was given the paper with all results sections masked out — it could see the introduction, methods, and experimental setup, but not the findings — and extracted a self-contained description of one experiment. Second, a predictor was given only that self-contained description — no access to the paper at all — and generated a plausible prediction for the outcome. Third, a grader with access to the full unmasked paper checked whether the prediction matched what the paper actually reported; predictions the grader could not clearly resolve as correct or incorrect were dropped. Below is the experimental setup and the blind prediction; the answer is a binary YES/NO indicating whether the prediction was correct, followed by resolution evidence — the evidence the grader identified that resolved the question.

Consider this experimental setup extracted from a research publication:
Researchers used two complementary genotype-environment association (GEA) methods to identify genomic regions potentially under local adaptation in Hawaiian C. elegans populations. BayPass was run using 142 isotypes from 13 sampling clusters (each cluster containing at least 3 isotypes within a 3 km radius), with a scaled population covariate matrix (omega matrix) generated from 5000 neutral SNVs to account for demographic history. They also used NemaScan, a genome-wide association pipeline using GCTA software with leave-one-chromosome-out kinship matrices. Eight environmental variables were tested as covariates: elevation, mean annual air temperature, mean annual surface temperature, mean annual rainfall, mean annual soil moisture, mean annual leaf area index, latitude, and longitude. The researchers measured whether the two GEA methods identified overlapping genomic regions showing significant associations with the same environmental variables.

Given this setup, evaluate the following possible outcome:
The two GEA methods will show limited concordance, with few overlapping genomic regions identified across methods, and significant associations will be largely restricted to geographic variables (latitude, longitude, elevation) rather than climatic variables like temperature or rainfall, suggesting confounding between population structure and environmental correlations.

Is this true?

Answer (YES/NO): NO